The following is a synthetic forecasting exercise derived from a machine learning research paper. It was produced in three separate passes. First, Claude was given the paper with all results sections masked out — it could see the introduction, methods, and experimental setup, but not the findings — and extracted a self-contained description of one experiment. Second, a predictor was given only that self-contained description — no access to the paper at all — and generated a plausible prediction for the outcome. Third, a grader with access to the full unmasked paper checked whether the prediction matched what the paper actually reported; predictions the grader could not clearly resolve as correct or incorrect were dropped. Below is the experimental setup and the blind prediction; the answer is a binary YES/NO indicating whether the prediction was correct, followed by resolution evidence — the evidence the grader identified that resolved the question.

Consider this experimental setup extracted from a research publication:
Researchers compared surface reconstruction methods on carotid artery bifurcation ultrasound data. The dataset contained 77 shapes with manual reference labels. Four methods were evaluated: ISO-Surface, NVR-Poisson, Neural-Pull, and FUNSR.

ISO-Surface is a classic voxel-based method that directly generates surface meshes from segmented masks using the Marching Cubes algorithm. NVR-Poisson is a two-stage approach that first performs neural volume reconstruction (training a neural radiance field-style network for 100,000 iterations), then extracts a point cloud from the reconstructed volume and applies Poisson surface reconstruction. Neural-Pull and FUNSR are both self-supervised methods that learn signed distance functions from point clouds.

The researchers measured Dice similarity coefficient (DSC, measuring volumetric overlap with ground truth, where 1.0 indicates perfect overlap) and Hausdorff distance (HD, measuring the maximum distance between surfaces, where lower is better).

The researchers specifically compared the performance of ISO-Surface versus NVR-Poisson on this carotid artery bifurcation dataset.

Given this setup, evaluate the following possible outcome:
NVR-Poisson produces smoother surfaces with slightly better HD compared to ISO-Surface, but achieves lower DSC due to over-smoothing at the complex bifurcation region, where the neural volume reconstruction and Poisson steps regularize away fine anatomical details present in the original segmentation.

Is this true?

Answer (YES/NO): NO